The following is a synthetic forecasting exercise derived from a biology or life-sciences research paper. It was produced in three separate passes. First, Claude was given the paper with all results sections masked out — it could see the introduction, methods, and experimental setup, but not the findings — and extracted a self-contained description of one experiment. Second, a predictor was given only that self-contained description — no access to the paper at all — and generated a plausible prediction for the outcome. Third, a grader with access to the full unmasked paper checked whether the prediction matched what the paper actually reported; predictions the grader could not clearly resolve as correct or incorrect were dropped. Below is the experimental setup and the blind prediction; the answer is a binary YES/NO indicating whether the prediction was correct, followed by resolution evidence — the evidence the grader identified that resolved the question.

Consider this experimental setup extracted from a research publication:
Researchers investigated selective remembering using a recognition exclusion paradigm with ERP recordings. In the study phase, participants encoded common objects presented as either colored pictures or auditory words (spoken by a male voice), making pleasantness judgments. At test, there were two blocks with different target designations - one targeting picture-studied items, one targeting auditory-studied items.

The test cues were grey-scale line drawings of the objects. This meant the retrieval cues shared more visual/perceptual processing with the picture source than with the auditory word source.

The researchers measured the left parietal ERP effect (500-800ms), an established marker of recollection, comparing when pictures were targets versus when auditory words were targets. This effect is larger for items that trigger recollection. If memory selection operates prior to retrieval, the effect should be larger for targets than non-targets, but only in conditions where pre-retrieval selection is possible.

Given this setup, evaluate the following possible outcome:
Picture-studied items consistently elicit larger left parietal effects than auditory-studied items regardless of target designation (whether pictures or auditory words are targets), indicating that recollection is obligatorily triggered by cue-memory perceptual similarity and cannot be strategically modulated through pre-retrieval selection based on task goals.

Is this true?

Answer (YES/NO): NO